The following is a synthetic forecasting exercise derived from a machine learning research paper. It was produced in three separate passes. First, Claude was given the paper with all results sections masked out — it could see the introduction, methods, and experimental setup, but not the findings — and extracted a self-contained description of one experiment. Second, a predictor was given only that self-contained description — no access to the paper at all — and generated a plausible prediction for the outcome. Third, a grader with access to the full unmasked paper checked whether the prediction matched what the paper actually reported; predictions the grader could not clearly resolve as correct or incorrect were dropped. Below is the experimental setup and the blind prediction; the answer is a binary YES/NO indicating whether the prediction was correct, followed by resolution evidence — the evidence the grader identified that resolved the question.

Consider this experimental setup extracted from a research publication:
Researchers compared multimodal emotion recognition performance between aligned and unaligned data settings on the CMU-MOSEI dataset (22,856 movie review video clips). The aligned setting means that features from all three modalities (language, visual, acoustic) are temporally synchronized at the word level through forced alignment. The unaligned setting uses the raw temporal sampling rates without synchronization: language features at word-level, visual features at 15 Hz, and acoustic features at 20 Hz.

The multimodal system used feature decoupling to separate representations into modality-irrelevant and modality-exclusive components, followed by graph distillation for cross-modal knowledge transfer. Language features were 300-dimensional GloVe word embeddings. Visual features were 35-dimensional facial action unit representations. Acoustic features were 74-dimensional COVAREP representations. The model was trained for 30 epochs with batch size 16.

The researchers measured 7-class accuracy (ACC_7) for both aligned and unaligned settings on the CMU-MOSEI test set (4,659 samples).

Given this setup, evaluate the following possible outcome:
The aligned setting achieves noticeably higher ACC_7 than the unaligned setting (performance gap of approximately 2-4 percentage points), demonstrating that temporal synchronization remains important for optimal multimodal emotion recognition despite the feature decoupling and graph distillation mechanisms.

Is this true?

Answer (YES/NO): NO